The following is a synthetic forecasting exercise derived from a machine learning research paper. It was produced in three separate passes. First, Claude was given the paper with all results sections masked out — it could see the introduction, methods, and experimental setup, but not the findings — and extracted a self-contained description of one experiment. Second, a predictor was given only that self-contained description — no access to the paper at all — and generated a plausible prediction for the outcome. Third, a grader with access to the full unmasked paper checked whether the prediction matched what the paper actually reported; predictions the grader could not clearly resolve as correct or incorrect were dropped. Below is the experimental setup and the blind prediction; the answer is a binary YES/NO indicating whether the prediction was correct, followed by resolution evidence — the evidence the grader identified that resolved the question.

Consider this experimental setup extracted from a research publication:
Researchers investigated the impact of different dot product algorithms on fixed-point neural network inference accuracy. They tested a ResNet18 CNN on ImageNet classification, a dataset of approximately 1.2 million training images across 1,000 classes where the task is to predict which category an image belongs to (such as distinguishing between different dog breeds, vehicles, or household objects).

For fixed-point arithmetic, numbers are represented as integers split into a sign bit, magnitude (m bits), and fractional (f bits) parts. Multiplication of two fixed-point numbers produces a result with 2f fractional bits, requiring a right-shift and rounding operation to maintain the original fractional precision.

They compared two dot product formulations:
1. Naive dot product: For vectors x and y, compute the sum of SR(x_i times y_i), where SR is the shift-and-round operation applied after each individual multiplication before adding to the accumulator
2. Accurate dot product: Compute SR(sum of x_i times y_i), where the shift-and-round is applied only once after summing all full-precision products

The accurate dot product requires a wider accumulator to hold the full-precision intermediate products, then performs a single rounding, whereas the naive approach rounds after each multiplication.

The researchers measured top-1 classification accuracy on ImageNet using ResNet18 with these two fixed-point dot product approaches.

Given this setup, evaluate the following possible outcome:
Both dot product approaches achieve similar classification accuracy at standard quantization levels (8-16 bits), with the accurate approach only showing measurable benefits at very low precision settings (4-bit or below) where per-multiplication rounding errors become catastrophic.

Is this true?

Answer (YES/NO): NO